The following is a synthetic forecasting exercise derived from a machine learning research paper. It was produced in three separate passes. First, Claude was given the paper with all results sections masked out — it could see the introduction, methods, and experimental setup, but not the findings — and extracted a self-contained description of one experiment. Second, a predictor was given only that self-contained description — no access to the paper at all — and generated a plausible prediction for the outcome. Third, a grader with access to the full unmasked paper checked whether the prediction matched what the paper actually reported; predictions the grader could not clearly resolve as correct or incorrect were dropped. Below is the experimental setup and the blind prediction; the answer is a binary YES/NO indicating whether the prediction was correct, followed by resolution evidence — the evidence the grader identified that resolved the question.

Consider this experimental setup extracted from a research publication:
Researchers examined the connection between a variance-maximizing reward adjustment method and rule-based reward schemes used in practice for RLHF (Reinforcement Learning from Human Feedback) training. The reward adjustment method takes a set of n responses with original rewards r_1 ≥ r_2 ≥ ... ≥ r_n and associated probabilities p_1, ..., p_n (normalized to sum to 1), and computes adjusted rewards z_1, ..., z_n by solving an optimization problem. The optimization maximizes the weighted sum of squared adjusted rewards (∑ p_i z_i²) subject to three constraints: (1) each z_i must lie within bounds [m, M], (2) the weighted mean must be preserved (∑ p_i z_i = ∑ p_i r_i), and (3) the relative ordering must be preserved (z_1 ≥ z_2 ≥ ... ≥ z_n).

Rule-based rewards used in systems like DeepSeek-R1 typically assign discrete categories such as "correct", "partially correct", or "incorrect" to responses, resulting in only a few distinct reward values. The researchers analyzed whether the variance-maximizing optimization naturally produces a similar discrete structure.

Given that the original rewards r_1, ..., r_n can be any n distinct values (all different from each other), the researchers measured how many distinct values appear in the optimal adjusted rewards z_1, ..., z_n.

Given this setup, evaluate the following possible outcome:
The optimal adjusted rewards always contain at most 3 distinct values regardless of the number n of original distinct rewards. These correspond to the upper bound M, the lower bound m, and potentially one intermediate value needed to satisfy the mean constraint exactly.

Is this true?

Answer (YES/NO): YES